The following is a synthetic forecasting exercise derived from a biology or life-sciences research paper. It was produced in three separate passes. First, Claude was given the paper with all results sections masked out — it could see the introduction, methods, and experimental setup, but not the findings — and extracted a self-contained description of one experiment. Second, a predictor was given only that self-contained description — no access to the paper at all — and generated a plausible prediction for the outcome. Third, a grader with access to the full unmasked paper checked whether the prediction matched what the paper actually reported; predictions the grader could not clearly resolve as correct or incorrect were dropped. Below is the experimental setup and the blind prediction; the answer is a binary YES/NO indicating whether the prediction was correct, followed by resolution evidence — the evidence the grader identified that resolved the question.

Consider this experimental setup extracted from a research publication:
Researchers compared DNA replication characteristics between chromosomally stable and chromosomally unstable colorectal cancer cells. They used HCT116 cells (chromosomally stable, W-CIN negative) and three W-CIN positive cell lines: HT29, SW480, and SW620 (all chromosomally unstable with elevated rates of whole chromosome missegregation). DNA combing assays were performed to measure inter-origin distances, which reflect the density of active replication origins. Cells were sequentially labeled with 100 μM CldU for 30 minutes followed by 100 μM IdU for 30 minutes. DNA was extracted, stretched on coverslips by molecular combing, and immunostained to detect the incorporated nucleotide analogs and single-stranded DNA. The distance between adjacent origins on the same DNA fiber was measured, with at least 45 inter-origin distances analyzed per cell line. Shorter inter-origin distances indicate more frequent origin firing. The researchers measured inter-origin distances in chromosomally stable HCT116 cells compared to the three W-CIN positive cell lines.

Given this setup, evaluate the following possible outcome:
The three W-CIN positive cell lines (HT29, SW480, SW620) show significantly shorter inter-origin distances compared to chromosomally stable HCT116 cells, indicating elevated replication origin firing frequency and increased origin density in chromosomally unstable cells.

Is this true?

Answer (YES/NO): YES